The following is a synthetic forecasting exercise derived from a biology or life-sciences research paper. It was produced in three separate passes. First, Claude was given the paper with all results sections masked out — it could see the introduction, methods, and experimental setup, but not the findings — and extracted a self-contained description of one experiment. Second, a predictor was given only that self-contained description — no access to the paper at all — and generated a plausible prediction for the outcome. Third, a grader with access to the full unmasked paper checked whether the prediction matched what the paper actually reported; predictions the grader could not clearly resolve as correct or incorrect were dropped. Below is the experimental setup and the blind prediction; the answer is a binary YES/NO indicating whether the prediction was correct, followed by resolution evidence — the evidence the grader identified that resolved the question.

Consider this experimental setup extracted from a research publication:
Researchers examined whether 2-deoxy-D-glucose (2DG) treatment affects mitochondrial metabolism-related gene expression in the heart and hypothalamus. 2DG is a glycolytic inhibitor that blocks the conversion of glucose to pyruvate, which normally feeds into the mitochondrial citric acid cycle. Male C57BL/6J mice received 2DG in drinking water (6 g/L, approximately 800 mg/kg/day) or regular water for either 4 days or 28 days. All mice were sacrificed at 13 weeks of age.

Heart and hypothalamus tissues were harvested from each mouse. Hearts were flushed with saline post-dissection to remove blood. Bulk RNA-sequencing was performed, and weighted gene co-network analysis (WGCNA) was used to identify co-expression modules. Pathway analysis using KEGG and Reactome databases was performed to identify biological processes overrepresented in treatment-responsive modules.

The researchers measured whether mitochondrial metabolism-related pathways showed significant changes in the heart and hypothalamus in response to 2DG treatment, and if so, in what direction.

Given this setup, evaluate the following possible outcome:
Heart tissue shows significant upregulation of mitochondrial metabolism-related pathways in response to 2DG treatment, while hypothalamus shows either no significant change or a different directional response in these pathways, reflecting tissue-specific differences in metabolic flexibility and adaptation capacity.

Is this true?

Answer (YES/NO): NO